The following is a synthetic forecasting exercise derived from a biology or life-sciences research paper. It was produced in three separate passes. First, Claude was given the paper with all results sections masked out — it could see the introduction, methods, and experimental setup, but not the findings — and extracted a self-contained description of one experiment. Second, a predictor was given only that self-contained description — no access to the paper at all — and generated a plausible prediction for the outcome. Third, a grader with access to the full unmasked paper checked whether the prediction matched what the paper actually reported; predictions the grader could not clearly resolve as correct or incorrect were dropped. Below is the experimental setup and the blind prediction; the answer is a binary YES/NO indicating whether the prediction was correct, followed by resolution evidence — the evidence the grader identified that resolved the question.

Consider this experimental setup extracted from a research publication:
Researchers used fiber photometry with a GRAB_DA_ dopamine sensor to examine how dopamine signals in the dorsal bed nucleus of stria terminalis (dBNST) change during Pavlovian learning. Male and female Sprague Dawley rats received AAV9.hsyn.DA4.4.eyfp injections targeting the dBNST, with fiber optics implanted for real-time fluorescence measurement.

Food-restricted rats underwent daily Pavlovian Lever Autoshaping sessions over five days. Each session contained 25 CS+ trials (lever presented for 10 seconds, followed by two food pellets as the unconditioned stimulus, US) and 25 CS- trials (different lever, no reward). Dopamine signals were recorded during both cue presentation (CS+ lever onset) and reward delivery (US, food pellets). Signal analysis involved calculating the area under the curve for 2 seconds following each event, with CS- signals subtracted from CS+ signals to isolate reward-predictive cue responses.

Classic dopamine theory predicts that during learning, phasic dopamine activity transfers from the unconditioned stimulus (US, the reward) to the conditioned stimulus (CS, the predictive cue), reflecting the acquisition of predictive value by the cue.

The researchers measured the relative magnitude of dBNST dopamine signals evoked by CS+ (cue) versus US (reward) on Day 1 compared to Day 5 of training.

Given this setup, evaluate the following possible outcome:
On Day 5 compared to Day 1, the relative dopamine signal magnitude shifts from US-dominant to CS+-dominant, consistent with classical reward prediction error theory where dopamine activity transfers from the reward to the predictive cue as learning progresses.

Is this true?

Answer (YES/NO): NO